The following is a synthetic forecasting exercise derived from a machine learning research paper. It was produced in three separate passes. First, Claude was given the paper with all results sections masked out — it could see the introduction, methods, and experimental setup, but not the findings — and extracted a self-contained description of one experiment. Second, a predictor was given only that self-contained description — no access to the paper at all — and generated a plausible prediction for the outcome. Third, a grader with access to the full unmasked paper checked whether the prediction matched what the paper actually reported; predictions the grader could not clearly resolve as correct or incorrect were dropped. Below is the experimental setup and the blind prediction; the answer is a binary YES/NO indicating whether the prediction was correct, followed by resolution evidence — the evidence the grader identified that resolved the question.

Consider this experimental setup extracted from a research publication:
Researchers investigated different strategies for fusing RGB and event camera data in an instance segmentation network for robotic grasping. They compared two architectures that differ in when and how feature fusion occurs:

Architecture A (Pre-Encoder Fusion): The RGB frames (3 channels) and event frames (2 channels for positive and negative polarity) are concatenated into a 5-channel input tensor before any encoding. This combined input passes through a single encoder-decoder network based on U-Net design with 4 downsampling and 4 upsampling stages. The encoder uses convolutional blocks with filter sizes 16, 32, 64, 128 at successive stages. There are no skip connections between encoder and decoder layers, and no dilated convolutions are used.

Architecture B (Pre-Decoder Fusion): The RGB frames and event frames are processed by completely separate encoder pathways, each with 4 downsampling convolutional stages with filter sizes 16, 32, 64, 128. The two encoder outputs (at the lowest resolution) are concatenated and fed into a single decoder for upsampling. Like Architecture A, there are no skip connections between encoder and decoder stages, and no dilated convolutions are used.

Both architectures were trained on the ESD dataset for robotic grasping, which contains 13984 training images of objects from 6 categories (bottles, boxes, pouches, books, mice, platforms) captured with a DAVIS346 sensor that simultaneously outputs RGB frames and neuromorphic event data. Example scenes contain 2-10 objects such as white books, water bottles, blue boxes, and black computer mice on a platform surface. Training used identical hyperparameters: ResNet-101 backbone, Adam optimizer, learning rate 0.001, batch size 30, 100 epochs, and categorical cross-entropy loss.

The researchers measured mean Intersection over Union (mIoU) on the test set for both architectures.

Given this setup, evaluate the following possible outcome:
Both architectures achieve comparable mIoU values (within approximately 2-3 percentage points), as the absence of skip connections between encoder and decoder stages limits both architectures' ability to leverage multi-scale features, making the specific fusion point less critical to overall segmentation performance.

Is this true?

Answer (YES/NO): YES